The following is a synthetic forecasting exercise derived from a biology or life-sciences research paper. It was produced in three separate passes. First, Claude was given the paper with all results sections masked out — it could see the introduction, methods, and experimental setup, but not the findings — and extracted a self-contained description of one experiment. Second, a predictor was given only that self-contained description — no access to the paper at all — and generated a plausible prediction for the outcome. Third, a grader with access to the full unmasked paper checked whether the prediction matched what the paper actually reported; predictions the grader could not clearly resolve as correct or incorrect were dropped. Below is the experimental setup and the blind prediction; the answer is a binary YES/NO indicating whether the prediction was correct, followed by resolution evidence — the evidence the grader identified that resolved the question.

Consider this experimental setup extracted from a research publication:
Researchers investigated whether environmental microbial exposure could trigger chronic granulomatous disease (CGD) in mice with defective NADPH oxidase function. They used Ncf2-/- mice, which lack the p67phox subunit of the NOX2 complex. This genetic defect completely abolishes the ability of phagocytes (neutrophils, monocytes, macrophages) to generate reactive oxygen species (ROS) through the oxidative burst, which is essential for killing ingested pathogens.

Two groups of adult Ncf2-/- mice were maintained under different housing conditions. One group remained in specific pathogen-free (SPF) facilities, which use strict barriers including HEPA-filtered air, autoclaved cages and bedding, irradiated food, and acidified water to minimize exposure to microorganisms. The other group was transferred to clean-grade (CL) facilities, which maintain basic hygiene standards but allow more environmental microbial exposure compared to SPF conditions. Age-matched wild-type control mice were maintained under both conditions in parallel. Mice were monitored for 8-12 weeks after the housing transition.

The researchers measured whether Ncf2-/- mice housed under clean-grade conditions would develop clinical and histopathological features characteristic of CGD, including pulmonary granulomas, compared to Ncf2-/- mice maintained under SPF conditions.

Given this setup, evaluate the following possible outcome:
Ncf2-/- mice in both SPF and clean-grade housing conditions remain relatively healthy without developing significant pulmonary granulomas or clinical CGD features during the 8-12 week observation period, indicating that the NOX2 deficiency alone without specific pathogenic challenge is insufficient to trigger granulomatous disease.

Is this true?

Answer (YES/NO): NO